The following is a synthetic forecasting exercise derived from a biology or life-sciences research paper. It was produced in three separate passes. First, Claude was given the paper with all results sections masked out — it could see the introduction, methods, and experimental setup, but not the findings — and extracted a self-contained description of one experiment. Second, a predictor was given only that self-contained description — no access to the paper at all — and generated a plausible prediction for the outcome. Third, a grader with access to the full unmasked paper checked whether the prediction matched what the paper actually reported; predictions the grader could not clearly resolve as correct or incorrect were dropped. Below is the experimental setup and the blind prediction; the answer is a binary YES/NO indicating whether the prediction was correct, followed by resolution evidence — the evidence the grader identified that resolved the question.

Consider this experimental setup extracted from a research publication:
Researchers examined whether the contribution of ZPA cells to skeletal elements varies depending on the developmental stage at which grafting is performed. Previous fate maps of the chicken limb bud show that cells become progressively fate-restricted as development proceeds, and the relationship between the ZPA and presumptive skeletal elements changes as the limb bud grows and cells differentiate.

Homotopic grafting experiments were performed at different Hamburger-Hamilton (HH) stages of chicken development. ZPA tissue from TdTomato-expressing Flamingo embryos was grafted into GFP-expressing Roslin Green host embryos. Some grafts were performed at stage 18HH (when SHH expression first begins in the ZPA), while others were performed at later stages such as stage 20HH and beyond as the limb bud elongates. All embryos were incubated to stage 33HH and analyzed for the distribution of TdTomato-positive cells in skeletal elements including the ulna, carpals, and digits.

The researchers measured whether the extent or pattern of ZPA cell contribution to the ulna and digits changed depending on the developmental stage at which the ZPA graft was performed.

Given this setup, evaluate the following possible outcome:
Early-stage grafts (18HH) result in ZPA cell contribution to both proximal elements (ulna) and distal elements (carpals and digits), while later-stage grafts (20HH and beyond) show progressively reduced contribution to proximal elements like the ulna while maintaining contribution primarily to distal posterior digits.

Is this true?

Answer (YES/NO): NO